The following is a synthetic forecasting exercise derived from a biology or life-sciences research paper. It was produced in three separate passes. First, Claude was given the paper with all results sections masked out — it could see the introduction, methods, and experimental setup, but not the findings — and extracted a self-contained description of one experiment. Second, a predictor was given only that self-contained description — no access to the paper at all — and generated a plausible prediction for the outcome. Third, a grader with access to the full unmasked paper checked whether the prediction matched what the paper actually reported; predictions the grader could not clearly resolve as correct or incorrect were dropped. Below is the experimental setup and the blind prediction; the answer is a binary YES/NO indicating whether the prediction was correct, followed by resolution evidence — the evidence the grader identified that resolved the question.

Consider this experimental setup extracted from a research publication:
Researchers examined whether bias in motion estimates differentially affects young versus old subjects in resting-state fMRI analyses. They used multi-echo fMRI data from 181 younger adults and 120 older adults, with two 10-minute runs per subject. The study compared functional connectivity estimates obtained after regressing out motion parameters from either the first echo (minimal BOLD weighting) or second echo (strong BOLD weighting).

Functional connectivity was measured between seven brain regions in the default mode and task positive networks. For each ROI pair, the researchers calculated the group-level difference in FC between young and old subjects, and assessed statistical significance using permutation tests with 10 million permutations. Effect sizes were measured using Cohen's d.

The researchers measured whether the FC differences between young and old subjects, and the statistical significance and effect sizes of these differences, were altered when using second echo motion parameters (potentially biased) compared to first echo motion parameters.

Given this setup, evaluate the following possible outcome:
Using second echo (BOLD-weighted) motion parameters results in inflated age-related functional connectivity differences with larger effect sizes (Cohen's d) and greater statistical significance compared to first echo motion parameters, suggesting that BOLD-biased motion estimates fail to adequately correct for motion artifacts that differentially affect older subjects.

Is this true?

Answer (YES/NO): NO